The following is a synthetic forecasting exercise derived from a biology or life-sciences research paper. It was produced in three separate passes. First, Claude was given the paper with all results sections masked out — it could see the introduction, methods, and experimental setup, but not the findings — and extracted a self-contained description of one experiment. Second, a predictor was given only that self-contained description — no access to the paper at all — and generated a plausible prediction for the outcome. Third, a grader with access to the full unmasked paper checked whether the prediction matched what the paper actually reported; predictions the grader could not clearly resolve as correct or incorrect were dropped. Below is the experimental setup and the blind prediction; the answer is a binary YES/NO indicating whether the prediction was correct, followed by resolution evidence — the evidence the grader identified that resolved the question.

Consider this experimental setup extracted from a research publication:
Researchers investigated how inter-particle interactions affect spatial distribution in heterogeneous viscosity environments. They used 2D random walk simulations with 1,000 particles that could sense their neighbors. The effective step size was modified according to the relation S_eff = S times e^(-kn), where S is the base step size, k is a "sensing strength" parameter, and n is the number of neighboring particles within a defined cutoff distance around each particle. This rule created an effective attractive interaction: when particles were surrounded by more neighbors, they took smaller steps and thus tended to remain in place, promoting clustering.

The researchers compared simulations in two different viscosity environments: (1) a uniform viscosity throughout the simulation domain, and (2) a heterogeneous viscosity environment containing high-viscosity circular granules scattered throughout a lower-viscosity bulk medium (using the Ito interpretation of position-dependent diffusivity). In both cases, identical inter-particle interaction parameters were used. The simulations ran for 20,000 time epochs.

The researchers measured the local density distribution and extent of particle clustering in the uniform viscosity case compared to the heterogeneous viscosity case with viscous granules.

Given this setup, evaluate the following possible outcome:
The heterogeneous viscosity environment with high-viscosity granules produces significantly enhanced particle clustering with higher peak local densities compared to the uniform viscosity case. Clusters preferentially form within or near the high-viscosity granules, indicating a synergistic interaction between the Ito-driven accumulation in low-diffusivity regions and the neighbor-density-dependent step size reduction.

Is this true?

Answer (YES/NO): YES